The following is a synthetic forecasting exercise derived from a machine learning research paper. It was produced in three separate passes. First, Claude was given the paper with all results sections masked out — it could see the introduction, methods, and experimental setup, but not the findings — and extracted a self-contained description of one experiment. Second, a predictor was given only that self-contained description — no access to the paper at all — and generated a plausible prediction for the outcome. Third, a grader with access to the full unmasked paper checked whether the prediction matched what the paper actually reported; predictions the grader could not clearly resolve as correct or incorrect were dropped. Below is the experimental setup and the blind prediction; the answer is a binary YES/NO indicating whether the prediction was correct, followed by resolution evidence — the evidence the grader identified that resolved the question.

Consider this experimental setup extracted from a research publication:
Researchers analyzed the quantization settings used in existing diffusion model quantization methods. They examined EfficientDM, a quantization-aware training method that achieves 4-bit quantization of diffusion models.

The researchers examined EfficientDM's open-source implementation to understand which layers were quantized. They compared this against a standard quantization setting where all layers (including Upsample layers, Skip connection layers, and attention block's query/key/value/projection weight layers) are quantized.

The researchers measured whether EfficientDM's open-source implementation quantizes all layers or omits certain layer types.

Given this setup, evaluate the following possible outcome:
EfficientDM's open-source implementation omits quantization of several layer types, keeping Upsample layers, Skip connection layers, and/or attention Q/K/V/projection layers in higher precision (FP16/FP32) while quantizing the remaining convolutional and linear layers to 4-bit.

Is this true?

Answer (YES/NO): YES